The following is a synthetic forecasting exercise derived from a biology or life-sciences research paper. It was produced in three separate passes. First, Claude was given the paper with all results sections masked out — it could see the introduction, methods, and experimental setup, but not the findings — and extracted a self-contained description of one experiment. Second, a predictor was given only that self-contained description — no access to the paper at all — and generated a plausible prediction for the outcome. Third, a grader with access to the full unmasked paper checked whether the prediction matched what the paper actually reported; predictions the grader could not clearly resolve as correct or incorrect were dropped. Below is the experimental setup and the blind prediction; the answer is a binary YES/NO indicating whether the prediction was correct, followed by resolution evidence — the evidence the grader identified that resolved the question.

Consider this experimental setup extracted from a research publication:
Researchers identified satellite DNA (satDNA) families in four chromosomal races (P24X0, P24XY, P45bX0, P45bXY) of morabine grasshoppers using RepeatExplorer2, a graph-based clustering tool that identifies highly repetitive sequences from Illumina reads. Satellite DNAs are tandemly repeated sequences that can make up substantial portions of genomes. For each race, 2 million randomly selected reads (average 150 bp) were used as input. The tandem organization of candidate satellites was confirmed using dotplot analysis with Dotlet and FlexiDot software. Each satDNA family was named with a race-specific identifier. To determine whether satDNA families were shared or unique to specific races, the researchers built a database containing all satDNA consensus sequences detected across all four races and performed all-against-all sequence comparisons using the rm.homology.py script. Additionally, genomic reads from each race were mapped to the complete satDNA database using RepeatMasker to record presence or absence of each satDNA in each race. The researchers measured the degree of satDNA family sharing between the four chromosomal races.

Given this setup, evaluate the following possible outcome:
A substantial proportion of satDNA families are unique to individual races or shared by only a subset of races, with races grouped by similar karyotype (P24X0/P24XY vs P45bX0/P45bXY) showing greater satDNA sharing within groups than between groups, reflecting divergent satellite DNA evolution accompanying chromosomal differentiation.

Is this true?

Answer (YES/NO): NO